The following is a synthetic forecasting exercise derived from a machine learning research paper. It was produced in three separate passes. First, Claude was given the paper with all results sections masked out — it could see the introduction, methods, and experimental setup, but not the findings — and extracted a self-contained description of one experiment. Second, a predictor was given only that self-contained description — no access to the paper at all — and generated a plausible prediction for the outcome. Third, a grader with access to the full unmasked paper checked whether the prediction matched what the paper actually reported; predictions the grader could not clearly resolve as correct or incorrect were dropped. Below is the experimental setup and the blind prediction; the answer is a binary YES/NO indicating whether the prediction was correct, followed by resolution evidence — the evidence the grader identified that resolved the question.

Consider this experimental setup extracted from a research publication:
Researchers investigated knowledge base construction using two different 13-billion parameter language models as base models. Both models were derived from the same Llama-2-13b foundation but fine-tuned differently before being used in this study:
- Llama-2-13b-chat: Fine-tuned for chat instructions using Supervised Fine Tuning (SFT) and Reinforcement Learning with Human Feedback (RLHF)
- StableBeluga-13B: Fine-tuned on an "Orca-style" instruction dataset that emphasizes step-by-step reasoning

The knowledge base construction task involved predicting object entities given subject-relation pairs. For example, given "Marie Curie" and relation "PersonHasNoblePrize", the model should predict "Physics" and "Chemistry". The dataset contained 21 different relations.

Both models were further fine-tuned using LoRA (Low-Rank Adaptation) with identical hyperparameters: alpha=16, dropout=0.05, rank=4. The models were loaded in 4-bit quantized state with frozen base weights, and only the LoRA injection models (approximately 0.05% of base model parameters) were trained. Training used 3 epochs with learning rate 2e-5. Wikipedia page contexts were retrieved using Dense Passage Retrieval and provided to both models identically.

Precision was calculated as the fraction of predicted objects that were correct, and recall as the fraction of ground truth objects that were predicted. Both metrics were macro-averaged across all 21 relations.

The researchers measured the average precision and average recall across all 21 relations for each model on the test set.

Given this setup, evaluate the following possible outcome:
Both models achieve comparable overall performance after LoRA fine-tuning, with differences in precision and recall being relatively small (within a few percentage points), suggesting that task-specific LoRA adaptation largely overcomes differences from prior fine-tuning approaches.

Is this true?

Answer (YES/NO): NO